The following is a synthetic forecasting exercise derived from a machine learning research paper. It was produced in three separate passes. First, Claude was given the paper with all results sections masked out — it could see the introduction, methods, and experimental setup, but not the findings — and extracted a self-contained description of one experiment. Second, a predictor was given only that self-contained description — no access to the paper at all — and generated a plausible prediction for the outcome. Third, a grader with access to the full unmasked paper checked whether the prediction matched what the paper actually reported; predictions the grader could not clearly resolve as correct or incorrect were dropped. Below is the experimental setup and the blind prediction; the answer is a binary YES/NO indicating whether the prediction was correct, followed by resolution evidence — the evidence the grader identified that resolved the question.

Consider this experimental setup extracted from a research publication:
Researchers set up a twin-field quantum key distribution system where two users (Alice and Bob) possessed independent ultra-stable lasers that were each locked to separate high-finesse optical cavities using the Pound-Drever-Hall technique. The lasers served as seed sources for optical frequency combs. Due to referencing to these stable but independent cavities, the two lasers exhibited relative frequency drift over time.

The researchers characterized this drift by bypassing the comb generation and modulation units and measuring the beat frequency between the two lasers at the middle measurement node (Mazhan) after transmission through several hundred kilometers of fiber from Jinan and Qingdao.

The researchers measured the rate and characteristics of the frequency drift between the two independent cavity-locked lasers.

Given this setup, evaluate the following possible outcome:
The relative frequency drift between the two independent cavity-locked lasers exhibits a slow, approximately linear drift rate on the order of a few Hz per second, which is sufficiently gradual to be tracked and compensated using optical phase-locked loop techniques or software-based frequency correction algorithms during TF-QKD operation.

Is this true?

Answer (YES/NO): NO